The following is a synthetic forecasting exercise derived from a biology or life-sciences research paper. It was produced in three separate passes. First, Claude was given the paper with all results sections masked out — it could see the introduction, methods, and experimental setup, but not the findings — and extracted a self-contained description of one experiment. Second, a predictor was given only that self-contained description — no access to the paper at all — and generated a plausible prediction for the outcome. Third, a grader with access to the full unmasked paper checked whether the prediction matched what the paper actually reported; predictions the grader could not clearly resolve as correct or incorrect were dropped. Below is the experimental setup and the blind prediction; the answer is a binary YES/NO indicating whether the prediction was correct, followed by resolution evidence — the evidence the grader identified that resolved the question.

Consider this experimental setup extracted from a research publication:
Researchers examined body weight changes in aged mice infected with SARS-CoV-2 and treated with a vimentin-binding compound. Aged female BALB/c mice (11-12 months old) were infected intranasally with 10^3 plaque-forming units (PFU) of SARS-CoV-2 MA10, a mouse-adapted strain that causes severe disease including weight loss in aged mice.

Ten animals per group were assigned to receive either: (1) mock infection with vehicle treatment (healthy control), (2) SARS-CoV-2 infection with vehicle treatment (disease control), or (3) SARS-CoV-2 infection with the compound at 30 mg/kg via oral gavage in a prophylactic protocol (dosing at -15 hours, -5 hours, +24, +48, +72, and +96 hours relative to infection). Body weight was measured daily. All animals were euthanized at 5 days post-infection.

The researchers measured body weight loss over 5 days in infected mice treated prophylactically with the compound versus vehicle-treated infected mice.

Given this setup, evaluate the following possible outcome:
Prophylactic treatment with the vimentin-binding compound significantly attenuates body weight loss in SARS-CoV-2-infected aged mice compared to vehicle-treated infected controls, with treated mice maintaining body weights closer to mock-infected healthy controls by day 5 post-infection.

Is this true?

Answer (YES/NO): NO